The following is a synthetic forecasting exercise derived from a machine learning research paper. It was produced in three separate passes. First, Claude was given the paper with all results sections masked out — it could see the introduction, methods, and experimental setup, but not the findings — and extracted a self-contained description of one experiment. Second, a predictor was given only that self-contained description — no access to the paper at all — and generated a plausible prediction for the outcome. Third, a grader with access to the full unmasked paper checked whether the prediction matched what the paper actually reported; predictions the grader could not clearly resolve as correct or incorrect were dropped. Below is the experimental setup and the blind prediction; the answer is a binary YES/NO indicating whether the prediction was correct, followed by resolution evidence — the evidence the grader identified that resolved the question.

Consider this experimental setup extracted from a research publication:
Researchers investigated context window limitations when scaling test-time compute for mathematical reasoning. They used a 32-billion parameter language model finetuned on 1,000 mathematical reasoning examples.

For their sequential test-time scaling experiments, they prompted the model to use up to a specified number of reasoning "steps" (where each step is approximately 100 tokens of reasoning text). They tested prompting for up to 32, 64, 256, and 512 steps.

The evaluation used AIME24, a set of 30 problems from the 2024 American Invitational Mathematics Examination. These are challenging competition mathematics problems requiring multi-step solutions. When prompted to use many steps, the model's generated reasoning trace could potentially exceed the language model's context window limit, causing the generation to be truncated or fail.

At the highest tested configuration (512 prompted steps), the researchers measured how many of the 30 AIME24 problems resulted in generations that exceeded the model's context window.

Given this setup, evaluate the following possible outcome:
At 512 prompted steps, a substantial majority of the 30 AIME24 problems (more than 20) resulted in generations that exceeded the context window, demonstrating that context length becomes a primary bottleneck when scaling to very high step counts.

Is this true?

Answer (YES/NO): NO